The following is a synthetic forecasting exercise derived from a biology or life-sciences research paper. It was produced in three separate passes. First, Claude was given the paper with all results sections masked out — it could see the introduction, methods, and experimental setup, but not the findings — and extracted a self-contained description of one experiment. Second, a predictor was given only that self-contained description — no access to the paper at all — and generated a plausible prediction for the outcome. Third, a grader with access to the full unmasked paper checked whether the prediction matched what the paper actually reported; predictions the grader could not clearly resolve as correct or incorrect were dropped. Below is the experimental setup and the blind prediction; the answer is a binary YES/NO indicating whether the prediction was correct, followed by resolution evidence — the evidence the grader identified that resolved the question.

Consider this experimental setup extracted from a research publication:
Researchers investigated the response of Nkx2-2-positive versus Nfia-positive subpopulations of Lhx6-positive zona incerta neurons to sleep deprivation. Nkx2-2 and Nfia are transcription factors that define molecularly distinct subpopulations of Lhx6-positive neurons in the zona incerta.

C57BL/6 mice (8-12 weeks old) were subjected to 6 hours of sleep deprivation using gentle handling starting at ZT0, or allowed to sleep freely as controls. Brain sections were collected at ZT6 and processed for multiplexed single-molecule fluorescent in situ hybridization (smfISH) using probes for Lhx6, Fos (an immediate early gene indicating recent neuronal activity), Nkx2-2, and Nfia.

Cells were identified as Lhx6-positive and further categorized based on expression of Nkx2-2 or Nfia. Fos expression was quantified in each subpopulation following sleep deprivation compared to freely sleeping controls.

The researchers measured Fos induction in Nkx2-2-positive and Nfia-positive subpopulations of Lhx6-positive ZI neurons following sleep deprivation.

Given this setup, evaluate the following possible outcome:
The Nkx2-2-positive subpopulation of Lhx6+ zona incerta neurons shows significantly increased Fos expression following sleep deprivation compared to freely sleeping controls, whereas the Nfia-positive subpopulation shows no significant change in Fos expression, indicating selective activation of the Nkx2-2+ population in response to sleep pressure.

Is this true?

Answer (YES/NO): NO